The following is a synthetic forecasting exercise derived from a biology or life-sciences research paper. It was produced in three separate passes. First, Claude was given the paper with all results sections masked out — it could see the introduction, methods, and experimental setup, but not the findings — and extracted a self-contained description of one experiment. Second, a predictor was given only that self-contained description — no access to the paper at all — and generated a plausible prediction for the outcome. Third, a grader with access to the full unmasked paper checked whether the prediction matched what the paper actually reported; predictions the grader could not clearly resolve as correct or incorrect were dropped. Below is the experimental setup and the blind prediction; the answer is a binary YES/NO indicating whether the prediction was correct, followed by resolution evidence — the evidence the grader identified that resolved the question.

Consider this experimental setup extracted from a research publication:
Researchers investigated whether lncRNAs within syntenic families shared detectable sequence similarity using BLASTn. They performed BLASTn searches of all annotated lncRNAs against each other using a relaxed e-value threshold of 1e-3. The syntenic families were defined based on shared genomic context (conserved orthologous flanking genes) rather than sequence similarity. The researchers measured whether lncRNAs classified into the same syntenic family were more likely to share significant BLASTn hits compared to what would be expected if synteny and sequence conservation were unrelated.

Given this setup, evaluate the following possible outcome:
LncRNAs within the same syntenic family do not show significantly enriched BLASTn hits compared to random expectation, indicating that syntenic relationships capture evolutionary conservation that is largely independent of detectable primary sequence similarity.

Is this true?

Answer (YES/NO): NO